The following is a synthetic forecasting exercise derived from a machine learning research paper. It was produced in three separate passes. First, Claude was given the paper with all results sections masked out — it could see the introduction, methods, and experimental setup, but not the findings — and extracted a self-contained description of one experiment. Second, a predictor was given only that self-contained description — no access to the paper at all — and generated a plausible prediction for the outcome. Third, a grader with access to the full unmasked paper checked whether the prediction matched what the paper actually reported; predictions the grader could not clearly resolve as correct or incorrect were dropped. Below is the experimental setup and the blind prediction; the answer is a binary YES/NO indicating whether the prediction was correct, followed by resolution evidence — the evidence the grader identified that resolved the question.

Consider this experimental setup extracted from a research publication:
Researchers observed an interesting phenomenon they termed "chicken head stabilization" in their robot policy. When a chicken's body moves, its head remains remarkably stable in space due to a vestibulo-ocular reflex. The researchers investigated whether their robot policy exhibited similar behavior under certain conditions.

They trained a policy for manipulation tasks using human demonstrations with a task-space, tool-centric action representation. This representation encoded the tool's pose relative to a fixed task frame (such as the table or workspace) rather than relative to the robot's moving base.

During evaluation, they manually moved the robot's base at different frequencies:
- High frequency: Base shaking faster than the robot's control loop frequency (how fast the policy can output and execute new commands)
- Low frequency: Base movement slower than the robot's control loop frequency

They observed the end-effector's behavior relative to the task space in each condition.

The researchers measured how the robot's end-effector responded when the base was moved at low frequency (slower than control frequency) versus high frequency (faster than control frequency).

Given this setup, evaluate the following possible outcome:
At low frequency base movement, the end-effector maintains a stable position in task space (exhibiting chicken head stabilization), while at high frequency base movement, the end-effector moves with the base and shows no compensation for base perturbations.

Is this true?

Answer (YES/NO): NO